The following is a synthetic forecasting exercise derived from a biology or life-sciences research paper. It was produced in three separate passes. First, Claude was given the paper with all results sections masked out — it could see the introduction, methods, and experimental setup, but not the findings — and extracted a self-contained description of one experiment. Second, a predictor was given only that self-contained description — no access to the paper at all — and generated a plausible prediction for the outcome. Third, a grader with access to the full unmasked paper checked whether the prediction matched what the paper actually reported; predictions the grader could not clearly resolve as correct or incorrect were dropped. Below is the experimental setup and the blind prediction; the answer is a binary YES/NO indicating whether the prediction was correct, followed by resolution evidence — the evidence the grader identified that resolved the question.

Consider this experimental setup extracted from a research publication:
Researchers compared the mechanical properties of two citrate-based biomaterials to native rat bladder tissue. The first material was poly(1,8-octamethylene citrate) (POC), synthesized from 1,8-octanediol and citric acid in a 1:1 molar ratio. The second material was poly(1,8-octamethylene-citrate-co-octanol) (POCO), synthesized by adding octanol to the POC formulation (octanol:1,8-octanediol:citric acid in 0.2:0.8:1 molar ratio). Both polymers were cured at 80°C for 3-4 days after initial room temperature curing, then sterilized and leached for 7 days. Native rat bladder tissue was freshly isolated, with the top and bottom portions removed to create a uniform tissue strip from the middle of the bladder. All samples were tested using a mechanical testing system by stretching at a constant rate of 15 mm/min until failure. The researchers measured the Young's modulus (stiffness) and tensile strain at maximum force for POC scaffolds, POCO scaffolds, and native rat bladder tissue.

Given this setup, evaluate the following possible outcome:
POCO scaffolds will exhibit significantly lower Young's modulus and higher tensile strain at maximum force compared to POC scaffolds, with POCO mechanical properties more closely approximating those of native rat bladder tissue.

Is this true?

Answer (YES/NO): YES